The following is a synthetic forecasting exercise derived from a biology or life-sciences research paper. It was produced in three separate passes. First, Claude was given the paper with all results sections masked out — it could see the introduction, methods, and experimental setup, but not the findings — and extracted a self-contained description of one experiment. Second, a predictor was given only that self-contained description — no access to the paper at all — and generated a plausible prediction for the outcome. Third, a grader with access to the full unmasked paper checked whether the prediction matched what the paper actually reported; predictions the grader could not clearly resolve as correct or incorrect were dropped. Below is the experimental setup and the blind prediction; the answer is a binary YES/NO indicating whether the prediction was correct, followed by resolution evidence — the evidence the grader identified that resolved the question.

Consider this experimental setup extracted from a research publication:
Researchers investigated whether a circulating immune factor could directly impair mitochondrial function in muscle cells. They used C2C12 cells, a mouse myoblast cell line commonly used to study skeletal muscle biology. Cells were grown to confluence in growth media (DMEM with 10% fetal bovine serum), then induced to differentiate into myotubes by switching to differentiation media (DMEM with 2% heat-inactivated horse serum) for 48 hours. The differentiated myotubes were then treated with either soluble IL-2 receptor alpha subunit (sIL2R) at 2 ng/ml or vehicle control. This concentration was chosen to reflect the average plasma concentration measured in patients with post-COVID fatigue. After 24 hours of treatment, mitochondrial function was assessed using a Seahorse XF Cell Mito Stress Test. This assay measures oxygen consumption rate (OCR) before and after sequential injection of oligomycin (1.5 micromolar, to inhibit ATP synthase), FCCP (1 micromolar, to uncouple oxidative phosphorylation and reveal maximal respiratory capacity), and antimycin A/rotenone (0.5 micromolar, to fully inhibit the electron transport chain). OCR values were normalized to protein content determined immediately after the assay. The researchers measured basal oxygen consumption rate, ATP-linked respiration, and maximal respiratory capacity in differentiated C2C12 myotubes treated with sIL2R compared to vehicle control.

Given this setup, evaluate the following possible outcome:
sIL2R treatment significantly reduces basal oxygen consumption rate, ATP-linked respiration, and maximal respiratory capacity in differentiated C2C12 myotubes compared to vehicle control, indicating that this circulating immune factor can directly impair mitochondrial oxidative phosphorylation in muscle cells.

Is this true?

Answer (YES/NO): NO